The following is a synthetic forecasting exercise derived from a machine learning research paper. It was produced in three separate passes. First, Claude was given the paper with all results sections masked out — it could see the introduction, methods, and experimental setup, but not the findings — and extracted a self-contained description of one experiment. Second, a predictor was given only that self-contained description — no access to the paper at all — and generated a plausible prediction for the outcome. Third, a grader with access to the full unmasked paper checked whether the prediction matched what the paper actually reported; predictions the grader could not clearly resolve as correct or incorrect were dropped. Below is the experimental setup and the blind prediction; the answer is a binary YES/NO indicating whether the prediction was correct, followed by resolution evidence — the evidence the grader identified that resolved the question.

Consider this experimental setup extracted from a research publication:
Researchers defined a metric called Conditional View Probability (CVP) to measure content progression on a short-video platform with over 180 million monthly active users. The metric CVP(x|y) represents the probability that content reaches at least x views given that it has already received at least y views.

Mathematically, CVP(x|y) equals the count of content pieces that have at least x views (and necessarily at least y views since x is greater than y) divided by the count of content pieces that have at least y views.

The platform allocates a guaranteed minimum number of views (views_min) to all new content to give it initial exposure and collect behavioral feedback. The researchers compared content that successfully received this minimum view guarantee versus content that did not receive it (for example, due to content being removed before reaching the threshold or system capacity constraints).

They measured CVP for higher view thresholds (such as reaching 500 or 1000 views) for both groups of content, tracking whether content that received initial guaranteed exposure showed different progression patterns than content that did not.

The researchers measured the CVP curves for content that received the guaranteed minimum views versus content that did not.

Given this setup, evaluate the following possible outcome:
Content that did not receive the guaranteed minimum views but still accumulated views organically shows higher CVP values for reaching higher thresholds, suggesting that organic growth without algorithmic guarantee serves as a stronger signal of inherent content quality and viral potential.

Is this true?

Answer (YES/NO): NO